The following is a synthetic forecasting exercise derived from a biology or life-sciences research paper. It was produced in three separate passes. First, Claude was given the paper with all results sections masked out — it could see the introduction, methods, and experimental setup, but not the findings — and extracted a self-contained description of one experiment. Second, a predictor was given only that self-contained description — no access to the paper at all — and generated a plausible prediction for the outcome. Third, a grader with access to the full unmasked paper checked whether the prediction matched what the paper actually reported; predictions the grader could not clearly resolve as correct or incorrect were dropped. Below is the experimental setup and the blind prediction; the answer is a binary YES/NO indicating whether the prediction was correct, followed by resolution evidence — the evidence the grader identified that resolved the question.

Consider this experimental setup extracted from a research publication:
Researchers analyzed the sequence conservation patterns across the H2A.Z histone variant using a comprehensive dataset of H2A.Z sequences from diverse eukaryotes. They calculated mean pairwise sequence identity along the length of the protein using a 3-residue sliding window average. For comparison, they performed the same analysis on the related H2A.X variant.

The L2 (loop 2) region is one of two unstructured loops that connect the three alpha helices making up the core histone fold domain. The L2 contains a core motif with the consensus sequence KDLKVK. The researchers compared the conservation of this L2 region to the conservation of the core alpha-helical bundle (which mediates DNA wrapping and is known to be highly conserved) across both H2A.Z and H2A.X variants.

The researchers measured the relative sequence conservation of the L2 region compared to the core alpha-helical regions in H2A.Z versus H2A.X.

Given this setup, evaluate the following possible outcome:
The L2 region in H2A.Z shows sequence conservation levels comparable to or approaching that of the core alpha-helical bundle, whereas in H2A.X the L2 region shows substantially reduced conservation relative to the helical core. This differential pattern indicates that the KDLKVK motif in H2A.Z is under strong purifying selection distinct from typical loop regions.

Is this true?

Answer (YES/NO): YES